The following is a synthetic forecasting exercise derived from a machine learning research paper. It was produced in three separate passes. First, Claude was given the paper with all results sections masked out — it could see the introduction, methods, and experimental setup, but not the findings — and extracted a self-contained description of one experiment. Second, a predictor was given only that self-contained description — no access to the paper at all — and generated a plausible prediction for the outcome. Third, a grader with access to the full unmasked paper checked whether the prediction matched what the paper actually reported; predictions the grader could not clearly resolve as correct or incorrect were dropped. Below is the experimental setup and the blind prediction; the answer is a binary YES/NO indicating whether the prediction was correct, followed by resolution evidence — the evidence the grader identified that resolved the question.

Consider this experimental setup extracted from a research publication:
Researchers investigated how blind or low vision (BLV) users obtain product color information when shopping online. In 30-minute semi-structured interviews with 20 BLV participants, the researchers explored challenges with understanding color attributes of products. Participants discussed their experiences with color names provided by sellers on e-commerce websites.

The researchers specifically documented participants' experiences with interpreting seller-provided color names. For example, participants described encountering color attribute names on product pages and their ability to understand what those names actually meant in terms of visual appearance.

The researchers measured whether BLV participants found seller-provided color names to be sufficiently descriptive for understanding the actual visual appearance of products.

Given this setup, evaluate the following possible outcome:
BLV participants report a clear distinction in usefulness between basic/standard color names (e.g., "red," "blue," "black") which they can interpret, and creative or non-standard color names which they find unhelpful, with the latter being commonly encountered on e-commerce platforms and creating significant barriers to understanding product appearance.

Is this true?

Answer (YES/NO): NO